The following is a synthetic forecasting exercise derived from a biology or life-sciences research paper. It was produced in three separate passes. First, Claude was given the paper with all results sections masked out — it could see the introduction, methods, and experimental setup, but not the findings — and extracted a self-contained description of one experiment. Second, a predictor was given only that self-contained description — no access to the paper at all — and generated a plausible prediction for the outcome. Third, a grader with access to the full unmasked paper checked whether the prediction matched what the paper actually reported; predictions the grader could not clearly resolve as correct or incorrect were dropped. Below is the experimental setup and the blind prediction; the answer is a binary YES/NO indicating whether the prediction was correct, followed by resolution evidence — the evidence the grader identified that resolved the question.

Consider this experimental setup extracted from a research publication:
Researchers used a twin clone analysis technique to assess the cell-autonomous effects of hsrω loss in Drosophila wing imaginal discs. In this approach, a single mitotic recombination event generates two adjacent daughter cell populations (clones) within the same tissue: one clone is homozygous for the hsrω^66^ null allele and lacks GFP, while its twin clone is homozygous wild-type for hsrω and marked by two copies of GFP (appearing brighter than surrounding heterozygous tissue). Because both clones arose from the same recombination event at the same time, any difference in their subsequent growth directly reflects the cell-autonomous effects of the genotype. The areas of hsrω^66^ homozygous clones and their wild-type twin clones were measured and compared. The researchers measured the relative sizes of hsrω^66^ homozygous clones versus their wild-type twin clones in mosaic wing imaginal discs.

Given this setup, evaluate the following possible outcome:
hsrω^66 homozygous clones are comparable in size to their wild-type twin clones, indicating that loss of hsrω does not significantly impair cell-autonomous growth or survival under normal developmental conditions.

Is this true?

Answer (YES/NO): NO